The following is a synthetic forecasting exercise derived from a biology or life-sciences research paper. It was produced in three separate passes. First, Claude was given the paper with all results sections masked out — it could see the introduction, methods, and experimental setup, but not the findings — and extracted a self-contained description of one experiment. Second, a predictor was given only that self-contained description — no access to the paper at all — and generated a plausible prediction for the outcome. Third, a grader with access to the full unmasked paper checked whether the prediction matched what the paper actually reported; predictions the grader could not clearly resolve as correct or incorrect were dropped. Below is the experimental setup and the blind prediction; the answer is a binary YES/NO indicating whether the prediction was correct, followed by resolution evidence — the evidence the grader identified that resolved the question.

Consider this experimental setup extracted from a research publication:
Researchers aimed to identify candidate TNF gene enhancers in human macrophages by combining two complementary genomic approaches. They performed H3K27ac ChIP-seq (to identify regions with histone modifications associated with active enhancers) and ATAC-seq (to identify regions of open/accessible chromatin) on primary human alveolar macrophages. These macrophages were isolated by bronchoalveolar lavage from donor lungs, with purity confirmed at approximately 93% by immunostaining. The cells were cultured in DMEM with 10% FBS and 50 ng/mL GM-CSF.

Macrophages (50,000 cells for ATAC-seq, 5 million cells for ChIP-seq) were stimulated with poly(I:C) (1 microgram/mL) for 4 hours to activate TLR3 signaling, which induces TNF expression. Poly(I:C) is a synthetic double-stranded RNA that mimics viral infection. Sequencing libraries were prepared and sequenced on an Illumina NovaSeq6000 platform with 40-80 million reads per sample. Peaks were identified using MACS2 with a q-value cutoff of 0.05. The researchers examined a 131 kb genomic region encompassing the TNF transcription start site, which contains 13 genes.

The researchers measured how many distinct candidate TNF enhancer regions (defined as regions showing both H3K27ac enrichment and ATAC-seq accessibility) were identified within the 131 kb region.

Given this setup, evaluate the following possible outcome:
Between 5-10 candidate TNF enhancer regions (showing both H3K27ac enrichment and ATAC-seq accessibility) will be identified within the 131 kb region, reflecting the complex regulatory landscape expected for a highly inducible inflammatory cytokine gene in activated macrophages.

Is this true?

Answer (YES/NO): YES